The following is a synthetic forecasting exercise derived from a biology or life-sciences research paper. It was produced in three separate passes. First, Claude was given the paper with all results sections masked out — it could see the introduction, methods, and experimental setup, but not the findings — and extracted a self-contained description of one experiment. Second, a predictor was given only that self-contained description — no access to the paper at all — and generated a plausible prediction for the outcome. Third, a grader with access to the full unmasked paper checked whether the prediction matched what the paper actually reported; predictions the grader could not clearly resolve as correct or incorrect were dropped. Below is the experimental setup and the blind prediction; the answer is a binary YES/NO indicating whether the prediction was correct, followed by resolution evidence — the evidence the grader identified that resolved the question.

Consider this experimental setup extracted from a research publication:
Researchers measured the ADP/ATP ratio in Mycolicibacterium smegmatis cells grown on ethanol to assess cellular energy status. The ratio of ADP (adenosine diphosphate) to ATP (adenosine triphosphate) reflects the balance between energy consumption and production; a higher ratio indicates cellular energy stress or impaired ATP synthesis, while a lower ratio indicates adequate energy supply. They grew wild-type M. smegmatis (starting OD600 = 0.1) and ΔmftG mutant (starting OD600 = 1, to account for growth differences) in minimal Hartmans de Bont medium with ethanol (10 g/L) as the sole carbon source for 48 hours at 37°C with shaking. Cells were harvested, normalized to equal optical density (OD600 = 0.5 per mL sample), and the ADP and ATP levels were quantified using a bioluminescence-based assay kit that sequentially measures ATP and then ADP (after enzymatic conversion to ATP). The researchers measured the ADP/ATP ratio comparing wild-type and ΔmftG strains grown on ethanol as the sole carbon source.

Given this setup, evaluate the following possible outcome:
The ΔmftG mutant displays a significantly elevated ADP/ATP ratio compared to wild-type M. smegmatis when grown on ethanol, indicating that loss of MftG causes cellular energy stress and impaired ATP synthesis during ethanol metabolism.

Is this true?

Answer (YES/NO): YES